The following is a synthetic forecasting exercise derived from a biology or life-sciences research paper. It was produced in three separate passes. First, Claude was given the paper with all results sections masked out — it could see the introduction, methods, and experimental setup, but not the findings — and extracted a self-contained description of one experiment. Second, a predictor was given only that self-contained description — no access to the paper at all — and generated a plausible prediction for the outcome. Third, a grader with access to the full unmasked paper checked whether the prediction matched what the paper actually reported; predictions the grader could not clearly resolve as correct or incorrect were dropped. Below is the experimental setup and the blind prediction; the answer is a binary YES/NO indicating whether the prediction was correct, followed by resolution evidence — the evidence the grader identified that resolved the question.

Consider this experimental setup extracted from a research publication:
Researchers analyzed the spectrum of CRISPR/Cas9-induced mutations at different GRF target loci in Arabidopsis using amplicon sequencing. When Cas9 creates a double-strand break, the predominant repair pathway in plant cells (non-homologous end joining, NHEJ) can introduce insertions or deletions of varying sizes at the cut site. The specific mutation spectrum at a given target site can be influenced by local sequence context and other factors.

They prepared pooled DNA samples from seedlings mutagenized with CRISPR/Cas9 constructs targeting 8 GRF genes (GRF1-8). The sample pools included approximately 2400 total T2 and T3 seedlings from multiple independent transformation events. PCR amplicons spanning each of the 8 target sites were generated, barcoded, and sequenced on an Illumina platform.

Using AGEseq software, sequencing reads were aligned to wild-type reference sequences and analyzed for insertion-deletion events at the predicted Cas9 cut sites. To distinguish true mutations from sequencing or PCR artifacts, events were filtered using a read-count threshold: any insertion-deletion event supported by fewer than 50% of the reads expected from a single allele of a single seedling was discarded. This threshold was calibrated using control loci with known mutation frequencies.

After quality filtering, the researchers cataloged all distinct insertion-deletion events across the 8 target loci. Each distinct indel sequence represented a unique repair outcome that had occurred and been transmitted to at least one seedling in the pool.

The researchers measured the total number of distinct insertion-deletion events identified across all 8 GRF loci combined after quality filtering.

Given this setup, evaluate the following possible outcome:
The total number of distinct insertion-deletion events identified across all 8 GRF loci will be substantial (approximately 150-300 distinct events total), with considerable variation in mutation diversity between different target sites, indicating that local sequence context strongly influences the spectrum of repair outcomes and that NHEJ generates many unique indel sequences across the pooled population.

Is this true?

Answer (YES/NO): NO